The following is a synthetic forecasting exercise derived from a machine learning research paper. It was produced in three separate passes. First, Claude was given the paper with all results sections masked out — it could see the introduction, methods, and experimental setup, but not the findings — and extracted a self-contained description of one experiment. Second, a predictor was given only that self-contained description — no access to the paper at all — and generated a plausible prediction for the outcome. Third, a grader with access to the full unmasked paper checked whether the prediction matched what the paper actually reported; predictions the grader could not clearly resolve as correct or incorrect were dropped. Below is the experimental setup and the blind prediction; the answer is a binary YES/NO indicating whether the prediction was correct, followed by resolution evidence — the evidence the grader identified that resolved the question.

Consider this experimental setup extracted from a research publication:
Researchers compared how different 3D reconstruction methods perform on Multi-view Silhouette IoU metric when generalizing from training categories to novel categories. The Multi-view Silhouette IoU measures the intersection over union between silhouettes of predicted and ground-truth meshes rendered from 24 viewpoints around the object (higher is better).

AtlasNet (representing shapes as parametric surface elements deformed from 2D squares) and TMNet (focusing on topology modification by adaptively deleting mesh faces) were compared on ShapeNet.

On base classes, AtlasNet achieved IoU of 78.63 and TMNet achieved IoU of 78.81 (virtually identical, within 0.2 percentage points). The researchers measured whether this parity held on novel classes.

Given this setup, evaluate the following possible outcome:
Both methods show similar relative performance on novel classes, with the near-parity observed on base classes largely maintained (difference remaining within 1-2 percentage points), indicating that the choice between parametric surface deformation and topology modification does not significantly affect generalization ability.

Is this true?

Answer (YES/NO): YES